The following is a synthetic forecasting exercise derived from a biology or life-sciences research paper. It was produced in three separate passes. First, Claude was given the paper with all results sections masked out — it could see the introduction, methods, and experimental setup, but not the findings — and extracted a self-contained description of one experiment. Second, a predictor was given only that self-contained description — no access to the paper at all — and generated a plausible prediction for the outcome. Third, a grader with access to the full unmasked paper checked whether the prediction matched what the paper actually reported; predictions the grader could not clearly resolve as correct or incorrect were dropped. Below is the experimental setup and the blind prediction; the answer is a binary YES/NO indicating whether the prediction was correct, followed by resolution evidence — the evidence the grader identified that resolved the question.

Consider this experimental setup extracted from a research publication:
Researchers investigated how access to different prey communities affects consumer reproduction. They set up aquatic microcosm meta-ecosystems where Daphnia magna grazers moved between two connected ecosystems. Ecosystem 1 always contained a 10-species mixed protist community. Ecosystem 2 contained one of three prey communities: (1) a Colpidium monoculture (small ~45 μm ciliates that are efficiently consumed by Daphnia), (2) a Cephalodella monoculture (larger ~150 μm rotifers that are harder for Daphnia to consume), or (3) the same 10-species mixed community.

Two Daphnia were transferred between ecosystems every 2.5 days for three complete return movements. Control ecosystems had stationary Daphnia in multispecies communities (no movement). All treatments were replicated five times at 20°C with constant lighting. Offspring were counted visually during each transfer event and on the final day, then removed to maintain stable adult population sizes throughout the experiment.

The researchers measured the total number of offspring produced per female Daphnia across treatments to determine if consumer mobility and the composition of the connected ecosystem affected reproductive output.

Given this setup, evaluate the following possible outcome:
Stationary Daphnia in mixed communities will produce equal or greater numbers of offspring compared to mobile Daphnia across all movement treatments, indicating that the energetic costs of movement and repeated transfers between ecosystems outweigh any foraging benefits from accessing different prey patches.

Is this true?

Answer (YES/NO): NO